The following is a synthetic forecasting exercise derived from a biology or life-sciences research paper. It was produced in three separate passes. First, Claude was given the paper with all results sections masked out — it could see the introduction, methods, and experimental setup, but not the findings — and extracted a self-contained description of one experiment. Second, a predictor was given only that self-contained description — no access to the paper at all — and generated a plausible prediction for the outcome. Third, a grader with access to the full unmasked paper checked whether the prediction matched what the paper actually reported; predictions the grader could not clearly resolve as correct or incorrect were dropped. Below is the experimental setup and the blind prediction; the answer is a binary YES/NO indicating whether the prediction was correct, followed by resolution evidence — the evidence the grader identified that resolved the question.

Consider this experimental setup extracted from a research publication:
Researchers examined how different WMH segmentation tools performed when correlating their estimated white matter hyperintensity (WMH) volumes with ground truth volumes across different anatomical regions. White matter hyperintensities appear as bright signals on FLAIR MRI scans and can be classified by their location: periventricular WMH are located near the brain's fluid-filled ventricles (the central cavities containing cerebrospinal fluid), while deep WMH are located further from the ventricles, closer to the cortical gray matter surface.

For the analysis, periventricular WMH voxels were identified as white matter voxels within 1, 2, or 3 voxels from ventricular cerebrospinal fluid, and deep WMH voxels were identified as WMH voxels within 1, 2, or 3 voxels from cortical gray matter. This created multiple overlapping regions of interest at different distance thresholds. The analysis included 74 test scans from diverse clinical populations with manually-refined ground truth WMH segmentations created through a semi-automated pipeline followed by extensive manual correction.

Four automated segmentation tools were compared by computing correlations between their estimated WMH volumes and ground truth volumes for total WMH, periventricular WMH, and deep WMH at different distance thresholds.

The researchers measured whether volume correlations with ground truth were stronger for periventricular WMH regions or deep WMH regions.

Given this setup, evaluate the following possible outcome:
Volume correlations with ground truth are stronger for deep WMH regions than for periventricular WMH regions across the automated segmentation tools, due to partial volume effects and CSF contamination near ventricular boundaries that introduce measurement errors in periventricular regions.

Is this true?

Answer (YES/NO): NO